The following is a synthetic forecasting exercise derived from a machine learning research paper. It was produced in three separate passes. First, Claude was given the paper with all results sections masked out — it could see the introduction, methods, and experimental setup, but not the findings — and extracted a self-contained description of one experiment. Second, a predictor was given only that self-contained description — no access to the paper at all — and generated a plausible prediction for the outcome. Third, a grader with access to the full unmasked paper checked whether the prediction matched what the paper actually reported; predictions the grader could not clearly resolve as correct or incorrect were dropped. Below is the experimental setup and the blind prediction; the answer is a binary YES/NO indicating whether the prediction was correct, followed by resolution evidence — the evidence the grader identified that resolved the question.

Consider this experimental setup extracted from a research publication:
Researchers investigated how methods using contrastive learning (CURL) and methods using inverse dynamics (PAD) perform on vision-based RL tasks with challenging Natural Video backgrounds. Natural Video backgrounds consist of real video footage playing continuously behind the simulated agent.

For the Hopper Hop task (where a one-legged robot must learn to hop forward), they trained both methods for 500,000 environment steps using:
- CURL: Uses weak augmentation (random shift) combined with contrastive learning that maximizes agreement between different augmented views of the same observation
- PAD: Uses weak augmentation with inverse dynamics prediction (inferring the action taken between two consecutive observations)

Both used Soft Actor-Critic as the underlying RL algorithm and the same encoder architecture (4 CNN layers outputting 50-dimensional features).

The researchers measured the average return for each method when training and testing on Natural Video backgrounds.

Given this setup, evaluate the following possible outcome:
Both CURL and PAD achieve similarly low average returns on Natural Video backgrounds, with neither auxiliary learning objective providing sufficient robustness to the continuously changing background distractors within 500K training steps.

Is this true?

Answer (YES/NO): NO